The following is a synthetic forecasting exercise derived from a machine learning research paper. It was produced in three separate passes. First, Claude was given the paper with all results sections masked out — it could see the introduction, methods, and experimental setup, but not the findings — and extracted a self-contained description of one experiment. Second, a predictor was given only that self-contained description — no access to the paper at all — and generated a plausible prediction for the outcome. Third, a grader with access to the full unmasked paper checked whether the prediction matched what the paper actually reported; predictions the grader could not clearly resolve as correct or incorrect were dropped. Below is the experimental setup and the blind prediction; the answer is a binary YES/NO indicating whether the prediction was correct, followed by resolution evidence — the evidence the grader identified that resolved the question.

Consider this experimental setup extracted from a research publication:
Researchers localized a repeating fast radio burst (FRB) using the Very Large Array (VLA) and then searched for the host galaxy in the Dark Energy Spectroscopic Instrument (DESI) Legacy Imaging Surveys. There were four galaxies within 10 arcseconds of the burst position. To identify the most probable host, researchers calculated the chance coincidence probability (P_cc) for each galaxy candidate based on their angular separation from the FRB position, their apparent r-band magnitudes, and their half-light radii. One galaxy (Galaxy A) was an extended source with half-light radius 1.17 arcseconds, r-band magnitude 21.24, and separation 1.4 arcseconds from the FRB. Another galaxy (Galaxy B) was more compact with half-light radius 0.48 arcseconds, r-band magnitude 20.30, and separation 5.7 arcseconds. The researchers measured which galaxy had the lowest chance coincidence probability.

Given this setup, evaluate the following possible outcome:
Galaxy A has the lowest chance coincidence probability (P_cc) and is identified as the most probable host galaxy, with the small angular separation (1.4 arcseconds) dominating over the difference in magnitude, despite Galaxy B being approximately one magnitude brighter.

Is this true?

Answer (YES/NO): YES